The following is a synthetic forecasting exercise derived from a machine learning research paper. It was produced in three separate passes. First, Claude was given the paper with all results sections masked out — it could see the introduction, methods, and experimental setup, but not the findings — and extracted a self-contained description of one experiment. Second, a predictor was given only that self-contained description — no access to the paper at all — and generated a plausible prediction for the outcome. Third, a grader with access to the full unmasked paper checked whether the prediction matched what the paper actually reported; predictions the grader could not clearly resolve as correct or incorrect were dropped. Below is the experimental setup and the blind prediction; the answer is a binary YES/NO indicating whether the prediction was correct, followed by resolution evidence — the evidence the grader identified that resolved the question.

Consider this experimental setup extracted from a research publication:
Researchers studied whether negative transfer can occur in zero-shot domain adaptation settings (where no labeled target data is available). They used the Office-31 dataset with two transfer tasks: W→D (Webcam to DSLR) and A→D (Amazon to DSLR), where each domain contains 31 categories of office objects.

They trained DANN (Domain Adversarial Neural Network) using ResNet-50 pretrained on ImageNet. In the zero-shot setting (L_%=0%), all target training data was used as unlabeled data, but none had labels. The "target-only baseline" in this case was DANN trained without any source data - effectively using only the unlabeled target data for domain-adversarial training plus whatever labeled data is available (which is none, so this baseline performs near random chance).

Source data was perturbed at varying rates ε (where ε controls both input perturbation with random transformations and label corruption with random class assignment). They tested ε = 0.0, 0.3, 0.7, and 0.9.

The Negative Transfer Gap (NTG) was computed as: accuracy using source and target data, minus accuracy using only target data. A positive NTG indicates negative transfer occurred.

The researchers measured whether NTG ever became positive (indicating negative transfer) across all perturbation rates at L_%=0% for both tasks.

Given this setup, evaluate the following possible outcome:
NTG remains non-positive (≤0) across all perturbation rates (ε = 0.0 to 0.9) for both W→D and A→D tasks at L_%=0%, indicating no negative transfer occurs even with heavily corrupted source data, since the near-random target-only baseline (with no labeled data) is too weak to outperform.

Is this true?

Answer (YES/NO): YES